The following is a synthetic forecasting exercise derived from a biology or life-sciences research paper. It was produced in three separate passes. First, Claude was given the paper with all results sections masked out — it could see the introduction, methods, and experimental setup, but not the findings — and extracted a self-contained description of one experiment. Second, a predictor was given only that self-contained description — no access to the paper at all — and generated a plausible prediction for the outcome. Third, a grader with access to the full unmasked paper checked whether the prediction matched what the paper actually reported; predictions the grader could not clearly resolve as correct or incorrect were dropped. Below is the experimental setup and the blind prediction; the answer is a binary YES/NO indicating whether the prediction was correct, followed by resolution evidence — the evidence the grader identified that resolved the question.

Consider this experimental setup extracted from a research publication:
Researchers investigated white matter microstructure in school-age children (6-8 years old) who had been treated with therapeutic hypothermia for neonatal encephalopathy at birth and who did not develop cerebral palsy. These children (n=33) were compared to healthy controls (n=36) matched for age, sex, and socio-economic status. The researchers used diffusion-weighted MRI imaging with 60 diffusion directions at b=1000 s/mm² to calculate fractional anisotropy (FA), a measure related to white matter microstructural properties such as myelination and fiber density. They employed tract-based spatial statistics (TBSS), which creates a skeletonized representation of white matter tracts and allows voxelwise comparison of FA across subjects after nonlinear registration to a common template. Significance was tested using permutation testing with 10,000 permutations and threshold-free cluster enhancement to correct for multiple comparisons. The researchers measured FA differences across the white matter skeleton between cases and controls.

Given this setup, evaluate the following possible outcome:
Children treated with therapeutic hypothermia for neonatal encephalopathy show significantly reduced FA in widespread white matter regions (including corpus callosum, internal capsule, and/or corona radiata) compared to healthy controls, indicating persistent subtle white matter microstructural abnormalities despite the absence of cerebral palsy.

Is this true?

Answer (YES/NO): YES